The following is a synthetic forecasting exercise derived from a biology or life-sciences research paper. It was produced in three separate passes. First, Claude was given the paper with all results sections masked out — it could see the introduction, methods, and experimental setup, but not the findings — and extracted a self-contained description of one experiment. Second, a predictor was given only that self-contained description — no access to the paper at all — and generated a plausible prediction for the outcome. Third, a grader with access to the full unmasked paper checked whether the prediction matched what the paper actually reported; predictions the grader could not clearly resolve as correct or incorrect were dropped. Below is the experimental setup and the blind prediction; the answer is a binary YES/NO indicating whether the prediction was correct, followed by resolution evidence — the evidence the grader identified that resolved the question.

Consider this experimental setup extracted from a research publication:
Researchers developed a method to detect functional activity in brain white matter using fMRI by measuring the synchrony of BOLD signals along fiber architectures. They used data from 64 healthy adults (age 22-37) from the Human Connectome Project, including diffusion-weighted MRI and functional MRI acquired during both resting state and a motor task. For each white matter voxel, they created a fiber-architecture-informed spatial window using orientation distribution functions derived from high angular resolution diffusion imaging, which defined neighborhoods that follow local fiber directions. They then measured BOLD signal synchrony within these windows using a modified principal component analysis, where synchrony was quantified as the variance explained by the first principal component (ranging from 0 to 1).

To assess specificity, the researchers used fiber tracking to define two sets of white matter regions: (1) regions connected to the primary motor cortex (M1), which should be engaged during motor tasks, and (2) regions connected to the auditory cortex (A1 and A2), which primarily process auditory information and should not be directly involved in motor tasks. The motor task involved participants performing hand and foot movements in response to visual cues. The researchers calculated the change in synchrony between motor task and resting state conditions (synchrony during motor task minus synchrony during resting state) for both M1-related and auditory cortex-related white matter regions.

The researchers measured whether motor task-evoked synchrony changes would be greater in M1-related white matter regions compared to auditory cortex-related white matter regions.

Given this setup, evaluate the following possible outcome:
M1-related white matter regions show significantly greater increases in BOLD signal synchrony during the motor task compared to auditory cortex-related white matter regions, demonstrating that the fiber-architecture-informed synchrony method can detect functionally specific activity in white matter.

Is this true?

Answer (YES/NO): YES